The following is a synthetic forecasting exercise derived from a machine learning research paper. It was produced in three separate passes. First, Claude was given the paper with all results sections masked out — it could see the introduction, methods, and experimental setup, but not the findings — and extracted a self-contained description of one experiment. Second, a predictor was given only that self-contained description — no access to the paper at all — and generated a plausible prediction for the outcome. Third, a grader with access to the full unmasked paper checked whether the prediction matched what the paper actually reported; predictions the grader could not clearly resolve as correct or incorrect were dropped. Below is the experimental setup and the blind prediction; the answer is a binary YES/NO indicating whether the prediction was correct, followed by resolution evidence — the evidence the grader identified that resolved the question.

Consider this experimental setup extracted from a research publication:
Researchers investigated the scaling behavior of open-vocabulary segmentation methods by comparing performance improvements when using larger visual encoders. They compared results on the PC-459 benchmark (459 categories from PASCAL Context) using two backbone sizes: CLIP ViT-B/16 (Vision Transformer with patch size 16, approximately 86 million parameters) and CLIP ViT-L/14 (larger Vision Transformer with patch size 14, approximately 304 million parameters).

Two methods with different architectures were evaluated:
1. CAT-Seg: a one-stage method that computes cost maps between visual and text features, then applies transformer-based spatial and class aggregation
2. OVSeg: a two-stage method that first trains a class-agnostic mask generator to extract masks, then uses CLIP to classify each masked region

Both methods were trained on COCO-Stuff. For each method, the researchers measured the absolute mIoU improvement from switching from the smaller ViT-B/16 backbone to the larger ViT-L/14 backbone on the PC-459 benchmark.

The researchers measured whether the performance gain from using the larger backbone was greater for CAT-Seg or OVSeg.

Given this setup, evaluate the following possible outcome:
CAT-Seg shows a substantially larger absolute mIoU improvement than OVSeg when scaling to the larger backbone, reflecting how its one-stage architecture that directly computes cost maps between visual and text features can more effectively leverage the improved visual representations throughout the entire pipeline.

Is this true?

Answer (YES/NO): YES